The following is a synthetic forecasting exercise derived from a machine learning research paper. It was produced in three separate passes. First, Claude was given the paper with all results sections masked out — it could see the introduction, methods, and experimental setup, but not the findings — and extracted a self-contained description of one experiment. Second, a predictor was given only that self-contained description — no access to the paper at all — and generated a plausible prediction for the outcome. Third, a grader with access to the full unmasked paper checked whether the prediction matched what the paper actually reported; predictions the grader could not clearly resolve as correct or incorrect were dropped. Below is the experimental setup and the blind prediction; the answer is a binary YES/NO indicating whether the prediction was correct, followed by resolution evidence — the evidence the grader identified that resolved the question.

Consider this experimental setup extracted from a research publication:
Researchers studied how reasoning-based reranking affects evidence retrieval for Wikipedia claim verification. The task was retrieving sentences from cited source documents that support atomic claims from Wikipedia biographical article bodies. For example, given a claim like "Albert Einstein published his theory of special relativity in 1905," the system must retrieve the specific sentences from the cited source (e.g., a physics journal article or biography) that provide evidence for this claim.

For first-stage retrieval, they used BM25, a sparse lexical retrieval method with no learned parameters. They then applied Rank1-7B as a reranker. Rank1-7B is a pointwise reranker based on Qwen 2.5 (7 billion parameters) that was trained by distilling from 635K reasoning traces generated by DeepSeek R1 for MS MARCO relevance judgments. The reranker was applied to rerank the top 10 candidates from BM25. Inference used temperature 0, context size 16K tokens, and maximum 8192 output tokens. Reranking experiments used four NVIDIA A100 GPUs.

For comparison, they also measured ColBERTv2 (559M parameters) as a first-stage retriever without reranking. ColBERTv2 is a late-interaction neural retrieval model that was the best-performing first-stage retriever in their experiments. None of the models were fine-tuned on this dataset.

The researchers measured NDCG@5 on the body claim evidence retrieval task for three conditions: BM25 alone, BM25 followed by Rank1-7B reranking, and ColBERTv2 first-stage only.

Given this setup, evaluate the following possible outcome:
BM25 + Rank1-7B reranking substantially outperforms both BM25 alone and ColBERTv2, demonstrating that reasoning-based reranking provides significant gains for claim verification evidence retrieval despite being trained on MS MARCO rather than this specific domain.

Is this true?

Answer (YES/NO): NO